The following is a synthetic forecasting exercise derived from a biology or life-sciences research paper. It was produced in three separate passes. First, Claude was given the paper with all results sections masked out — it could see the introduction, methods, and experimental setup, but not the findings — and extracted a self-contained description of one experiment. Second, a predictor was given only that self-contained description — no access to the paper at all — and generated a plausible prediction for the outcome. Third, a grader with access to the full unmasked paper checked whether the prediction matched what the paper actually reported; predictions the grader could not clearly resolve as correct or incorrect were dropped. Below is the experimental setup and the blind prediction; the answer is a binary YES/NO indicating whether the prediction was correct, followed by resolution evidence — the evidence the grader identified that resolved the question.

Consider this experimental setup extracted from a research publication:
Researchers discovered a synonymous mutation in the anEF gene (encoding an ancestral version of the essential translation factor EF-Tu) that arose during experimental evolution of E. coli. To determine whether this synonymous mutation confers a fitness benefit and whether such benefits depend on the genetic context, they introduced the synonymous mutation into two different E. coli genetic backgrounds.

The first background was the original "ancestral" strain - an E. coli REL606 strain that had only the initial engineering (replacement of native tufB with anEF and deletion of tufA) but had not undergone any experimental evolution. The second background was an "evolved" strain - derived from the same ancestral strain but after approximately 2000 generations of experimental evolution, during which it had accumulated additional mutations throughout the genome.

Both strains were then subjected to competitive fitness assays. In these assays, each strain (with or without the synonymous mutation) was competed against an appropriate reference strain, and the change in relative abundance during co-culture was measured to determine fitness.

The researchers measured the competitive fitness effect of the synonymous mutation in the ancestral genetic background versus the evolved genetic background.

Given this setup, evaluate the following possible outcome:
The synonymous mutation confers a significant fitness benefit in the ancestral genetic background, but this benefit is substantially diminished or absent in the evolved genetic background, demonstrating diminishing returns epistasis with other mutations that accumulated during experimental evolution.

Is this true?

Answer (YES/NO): NO